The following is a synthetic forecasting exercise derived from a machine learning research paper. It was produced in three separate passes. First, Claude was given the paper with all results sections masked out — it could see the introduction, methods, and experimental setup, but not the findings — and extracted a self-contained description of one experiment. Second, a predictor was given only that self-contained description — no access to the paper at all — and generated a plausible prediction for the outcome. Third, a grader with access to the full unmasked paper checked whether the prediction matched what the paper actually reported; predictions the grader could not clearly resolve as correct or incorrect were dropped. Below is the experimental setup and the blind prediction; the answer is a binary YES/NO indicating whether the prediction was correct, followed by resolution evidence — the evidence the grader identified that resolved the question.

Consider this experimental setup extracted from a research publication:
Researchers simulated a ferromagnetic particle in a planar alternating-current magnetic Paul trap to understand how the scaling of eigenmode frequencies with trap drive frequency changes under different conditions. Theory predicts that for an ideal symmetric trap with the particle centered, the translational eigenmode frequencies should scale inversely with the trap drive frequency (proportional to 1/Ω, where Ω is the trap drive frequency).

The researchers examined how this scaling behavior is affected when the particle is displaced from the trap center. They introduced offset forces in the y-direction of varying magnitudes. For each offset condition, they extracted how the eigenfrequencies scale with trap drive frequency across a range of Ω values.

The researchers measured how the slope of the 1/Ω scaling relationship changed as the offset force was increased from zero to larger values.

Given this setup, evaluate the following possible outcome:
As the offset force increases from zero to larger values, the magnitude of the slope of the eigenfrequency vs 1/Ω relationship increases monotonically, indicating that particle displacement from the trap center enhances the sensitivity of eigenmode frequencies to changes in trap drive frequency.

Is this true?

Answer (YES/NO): NO